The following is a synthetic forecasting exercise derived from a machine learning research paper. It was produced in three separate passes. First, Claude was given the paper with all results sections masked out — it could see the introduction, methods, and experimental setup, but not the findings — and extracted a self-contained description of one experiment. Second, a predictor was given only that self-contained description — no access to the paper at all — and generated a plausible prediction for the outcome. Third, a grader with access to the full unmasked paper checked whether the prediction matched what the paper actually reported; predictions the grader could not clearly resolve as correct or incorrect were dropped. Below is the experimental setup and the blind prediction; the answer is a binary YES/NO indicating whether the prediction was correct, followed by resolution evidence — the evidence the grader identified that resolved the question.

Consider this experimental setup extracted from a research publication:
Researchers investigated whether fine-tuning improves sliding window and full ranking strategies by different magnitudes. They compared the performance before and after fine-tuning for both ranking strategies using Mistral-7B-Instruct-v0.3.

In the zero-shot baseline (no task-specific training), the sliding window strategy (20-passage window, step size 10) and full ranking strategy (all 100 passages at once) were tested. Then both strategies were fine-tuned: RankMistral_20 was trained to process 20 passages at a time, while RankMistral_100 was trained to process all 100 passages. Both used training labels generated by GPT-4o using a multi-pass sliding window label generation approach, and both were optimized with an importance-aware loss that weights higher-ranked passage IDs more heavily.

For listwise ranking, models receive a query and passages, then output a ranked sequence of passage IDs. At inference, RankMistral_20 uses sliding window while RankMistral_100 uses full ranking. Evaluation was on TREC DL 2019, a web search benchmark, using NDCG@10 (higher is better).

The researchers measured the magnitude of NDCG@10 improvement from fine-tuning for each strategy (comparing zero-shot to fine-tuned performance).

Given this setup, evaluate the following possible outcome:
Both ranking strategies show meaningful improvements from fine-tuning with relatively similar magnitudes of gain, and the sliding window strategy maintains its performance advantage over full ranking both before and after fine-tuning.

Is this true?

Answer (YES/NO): NO